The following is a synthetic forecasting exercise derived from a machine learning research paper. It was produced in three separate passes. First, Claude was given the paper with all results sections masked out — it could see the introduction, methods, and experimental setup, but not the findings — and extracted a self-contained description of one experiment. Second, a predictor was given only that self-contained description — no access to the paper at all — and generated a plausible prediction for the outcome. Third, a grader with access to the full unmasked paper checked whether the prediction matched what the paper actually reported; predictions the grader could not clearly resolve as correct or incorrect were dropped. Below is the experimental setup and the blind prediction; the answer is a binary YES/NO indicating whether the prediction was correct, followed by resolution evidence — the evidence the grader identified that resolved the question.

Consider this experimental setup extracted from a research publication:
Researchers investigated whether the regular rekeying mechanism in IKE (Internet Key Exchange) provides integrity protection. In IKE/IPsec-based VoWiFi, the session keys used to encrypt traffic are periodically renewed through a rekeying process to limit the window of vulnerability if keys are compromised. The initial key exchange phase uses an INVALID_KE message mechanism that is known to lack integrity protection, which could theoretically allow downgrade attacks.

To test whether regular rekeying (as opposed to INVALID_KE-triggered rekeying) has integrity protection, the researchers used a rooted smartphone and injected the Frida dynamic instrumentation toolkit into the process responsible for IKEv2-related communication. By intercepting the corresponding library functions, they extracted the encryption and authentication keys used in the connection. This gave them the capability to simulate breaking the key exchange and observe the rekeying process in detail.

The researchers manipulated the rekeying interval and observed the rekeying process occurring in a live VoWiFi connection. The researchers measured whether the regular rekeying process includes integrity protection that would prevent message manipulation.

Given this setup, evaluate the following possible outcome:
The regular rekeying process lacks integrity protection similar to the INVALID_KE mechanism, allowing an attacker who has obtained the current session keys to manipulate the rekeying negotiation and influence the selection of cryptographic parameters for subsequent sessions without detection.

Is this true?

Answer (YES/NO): YES